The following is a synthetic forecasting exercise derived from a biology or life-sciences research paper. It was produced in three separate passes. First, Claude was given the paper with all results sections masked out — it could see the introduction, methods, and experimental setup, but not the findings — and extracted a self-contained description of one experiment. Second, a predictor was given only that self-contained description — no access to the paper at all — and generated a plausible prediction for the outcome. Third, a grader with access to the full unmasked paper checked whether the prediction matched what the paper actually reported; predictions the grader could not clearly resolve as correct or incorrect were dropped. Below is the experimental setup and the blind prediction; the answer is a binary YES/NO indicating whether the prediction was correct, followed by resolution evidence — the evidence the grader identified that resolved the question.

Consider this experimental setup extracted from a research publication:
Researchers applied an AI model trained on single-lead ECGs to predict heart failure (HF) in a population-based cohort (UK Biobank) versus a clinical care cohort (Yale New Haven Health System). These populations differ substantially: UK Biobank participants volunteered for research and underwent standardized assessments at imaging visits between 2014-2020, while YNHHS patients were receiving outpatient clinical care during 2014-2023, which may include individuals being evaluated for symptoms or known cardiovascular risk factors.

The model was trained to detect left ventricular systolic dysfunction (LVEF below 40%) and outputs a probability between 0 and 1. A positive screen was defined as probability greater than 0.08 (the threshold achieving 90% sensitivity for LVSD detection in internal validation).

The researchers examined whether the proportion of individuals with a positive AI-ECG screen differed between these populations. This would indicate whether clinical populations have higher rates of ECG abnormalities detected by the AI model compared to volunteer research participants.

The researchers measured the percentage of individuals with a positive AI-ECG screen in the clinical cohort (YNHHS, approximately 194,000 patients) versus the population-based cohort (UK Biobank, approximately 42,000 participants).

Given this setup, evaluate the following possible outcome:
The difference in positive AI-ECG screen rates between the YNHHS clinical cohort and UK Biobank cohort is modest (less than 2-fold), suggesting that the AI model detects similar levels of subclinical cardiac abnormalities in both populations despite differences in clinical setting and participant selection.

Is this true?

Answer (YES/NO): YES